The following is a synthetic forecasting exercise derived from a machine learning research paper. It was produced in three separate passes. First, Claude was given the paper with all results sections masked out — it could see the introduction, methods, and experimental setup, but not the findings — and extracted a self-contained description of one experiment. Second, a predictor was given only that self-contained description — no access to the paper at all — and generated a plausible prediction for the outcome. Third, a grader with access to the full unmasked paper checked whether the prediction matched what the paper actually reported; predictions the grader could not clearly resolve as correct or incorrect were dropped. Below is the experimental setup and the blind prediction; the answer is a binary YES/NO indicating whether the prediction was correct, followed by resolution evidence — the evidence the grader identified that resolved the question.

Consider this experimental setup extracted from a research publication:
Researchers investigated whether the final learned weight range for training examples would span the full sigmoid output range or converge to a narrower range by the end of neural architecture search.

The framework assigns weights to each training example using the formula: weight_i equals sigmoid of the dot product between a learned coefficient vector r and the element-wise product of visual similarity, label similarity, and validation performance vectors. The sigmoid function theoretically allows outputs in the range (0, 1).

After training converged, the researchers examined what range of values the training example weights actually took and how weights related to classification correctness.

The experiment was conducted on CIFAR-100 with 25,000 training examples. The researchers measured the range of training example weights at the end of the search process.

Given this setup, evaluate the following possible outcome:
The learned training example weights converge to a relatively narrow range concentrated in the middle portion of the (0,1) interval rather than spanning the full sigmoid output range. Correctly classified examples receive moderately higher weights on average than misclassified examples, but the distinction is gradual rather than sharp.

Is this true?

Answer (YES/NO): NO